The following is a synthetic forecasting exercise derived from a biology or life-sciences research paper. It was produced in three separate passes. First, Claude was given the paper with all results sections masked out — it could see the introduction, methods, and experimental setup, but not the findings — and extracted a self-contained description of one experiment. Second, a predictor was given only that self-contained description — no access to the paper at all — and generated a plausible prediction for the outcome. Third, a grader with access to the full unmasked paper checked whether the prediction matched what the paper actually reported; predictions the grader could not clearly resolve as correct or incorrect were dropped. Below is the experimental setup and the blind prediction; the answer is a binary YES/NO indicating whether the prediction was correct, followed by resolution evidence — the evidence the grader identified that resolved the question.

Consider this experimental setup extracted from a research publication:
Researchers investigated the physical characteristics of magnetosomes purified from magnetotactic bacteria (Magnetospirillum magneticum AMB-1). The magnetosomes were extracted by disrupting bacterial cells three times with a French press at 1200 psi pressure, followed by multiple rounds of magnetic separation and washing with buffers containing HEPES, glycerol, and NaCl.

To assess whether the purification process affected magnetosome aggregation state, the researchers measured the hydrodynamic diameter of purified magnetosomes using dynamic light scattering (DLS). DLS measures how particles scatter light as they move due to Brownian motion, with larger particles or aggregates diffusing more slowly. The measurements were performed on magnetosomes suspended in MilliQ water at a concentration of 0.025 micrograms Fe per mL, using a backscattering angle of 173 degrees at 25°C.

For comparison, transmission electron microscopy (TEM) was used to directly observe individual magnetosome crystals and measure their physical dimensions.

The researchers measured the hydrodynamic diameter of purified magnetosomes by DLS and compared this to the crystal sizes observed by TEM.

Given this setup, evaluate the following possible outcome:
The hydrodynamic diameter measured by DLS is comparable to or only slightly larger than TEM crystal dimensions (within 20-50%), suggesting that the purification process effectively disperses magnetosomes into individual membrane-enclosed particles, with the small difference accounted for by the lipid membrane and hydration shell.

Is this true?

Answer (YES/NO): NO